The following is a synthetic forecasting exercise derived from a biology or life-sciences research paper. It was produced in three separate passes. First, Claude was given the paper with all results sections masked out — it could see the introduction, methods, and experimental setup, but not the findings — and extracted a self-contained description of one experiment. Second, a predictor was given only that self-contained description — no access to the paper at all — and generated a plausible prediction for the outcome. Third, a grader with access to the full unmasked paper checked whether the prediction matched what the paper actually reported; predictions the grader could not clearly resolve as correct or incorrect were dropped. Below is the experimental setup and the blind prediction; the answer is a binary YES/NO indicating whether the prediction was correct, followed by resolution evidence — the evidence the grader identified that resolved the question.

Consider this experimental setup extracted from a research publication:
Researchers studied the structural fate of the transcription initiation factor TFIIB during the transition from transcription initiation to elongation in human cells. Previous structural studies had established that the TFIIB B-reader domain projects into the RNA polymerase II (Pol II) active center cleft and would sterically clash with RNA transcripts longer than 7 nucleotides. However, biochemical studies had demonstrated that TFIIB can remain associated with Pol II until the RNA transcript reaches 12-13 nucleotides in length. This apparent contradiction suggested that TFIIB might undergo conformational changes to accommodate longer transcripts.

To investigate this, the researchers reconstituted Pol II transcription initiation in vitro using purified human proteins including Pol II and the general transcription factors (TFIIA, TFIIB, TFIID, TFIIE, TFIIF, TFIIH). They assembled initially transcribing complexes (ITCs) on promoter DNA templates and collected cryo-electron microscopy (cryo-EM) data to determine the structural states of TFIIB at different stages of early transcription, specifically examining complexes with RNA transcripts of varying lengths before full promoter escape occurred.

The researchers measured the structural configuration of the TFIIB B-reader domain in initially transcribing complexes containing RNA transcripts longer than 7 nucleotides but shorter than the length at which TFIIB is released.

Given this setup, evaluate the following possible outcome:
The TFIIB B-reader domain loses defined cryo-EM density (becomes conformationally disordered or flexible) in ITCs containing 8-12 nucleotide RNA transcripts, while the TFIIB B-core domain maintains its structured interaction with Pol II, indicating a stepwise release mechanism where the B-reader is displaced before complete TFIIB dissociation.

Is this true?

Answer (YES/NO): YES